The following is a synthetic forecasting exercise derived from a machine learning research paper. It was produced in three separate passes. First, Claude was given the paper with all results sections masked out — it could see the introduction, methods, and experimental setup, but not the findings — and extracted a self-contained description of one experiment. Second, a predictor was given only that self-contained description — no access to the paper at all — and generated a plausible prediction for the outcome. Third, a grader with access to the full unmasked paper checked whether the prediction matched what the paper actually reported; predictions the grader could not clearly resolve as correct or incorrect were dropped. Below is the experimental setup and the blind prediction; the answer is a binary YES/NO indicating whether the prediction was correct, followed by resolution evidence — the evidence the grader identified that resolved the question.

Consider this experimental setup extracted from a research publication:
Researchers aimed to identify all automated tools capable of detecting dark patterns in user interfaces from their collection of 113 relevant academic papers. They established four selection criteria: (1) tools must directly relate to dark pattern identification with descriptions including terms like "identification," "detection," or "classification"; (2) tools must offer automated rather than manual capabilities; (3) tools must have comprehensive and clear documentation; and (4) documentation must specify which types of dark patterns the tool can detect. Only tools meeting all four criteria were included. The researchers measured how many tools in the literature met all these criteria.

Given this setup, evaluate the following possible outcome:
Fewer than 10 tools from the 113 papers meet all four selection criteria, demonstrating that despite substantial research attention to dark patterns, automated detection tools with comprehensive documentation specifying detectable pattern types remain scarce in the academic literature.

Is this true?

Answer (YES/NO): YES